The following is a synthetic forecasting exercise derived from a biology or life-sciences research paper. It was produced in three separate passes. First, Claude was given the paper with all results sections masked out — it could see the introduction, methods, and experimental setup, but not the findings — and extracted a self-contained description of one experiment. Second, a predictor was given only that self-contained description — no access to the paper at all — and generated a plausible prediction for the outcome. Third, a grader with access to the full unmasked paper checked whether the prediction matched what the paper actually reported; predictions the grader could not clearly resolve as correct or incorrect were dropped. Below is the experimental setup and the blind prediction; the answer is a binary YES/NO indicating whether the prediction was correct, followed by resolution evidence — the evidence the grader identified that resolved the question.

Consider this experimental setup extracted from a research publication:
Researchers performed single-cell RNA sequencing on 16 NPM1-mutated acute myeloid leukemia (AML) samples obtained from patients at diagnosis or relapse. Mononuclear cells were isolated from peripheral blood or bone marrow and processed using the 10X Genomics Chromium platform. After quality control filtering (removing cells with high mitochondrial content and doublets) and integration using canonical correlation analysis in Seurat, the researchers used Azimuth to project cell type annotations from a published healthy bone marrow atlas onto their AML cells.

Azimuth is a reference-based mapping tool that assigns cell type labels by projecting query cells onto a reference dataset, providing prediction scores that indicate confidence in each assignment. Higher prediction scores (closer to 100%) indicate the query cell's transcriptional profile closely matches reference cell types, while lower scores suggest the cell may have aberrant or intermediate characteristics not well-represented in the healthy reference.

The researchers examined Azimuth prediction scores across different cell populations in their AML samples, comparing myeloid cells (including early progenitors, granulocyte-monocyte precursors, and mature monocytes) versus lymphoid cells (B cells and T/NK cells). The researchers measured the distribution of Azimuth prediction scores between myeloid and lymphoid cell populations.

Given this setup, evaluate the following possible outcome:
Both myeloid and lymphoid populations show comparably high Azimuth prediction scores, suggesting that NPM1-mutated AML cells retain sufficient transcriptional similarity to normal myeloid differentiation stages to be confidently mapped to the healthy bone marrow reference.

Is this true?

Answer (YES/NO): NO